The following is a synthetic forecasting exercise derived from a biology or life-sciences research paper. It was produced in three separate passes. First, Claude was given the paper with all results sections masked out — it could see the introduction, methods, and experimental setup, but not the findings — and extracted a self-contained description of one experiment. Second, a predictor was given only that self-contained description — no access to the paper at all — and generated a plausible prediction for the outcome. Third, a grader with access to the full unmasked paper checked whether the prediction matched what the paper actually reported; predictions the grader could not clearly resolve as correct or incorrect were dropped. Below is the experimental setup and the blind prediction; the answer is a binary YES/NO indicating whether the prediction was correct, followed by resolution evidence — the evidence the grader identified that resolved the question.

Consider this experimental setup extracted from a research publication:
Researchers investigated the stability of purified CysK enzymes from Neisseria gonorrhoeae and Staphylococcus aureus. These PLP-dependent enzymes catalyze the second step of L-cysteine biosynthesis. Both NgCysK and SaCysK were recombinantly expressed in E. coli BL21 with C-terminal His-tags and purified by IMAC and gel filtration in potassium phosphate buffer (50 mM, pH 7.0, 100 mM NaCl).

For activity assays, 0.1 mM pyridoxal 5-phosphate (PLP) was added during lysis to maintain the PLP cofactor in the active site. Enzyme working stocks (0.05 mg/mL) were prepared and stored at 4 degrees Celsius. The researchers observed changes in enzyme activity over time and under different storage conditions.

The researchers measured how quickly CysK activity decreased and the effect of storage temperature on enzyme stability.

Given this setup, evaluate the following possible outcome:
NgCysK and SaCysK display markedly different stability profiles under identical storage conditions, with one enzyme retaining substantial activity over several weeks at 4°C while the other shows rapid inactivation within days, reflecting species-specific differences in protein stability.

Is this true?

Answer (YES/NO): NO